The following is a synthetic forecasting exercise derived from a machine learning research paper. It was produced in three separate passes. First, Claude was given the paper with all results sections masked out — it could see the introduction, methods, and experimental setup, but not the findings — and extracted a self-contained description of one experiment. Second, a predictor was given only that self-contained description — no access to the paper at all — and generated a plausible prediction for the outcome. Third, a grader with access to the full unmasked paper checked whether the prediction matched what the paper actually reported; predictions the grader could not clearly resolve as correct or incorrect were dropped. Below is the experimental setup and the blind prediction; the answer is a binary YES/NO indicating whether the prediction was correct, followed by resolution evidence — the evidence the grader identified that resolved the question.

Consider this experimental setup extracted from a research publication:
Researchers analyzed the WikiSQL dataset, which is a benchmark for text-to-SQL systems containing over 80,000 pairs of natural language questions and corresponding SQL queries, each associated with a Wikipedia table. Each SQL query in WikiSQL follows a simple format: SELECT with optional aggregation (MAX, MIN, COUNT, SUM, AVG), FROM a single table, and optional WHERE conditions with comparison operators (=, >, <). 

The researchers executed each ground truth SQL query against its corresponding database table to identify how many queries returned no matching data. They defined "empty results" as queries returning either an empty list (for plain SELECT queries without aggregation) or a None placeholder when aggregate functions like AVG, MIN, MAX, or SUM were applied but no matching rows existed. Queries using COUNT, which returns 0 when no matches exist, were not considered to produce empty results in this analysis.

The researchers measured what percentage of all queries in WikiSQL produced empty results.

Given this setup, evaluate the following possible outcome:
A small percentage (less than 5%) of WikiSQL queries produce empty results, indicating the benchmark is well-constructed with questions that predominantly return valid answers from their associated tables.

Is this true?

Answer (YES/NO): NO